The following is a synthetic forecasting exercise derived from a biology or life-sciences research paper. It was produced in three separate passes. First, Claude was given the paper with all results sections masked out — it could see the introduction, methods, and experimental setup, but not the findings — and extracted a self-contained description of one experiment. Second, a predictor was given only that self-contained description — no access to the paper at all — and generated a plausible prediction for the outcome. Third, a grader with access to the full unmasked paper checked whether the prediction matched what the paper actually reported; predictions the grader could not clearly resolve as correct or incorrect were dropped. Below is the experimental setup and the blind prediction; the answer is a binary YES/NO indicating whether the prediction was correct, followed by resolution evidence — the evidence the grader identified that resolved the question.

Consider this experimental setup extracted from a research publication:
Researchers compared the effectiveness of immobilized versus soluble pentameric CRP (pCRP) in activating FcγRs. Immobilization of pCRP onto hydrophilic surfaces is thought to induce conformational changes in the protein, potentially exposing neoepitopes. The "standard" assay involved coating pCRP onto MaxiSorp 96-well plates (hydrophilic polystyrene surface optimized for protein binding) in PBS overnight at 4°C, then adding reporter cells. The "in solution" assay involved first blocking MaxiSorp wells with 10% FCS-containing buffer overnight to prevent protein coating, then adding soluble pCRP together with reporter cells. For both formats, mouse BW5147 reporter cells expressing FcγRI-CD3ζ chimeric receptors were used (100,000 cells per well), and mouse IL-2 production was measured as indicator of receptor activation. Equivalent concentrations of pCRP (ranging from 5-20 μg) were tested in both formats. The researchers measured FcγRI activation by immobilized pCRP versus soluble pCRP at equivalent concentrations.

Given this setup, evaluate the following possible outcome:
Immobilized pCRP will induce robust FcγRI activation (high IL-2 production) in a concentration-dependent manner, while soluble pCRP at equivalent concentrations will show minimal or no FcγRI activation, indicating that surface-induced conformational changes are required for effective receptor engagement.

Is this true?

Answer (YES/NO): NO